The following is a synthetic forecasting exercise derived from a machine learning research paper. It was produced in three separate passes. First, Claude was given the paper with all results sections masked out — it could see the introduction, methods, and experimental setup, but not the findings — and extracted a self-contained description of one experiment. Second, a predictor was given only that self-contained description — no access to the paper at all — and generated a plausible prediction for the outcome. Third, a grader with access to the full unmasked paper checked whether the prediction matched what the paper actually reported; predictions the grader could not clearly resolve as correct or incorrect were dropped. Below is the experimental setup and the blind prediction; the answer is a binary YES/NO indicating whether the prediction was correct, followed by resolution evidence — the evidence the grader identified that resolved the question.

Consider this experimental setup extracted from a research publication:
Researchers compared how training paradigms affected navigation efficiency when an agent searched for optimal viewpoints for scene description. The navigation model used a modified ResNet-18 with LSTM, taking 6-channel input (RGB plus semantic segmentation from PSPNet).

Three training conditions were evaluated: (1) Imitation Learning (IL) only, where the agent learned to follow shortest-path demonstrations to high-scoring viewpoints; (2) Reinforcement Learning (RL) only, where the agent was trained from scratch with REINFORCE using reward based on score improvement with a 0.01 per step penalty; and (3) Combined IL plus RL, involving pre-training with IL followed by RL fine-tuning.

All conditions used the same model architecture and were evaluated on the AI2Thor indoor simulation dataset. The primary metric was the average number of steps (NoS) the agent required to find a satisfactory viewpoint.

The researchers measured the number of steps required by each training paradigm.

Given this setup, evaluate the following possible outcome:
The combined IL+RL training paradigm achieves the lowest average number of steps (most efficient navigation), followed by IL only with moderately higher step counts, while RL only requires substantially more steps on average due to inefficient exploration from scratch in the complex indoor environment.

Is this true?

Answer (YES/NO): NO